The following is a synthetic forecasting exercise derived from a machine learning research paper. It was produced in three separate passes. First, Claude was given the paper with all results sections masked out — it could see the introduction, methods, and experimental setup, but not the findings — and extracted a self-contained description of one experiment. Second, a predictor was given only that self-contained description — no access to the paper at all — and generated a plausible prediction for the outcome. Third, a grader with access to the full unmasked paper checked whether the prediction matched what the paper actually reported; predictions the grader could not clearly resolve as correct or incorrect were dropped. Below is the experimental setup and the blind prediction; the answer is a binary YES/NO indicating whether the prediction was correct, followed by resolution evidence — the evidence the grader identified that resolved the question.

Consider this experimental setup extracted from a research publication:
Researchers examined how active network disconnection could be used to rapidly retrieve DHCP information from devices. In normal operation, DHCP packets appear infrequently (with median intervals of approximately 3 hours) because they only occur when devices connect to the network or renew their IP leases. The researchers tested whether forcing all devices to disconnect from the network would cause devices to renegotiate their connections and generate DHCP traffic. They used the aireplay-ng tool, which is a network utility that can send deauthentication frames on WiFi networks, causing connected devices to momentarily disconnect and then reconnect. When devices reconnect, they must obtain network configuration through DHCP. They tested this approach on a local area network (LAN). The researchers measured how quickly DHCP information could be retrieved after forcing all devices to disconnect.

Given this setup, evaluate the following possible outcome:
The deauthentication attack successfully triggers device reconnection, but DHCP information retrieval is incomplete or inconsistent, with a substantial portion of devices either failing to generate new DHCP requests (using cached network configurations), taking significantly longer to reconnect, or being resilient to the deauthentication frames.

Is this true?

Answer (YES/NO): NO